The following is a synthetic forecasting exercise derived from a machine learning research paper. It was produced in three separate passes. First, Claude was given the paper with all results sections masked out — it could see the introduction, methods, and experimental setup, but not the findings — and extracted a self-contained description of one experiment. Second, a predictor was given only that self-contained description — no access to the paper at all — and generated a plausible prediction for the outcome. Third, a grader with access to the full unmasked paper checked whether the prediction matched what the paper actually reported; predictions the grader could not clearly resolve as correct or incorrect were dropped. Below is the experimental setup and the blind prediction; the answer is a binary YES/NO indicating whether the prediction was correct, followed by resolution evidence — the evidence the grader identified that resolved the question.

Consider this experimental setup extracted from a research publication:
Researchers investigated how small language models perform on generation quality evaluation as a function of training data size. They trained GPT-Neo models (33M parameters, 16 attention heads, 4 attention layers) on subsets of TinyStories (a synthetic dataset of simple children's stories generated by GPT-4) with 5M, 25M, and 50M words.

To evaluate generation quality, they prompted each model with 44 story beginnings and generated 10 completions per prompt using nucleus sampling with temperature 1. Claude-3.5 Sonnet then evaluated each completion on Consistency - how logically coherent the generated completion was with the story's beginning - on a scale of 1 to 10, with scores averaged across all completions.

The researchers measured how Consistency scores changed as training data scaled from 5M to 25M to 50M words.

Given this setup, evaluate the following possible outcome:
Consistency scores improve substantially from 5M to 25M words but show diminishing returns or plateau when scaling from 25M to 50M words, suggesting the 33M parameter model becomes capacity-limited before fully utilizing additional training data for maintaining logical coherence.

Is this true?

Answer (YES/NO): YES